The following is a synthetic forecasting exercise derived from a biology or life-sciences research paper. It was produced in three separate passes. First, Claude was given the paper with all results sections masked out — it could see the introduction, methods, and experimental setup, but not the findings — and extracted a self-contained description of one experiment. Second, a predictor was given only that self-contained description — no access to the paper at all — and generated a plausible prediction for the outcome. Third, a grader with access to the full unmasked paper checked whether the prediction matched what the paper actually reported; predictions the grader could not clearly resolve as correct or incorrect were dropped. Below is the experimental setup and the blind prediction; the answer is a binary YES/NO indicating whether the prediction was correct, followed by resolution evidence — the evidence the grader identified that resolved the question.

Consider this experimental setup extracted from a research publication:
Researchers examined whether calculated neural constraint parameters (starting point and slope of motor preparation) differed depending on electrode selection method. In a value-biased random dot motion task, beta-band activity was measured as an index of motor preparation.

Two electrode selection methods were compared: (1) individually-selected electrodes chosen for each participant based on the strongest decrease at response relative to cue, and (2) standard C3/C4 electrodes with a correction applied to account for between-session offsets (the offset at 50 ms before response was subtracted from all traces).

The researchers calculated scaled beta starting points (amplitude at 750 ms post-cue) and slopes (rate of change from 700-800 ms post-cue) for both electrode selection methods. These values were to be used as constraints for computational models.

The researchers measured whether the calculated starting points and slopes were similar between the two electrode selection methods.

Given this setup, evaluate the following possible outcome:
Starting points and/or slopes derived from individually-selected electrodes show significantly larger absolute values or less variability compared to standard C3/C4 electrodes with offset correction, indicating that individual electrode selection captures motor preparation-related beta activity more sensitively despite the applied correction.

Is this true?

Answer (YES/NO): NO